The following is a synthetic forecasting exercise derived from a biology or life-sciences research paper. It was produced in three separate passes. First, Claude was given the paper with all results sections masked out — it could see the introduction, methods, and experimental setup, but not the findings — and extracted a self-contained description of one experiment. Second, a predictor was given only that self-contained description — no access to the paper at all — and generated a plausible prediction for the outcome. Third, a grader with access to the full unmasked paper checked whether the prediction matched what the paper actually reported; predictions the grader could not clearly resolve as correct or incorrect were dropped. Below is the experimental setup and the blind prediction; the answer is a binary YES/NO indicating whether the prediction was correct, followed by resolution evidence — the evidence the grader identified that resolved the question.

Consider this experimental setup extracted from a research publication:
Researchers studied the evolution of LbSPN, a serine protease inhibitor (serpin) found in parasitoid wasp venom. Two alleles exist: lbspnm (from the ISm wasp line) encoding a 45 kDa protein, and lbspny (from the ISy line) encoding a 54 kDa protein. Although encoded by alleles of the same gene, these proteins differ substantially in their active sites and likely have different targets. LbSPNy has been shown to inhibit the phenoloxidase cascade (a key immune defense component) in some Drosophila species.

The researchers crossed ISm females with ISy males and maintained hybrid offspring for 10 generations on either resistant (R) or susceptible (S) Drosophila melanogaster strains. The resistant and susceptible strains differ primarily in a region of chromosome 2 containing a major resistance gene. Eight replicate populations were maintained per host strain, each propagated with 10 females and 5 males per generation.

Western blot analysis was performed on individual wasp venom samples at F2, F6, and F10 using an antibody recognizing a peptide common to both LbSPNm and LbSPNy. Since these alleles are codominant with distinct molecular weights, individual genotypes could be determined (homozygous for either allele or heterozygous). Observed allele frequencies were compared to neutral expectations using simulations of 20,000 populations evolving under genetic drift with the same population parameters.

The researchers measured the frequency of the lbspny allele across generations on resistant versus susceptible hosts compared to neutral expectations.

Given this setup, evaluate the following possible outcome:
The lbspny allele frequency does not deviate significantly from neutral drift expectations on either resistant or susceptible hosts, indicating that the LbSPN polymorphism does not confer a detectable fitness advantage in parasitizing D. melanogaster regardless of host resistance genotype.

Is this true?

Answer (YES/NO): NO